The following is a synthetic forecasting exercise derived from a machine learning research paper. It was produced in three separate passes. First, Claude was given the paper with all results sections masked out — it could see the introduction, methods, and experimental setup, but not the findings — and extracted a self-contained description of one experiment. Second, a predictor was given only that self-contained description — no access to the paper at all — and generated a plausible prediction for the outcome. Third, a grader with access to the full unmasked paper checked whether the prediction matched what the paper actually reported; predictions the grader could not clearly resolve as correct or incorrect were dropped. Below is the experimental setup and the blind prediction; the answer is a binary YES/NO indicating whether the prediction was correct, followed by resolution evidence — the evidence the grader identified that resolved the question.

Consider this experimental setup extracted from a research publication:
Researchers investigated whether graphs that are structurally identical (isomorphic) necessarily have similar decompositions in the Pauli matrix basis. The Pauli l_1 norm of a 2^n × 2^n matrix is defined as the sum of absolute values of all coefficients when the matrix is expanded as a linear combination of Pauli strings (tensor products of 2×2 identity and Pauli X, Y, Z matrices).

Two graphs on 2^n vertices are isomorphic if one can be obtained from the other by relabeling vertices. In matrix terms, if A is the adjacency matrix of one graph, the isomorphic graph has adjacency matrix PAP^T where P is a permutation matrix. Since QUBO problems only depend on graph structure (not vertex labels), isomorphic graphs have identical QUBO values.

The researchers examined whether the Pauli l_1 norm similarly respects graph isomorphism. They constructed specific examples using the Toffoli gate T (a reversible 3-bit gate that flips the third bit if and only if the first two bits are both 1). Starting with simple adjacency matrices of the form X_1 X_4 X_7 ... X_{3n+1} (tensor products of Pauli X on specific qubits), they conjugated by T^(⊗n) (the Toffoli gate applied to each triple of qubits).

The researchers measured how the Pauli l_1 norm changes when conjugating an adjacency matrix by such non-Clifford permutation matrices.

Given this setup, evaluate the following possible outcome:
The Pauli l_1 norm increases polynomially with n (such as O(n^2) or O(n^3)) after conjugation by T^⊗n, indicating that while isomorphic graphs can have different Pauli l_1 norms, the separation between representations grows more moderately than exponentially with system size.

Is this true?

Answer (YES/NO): NO